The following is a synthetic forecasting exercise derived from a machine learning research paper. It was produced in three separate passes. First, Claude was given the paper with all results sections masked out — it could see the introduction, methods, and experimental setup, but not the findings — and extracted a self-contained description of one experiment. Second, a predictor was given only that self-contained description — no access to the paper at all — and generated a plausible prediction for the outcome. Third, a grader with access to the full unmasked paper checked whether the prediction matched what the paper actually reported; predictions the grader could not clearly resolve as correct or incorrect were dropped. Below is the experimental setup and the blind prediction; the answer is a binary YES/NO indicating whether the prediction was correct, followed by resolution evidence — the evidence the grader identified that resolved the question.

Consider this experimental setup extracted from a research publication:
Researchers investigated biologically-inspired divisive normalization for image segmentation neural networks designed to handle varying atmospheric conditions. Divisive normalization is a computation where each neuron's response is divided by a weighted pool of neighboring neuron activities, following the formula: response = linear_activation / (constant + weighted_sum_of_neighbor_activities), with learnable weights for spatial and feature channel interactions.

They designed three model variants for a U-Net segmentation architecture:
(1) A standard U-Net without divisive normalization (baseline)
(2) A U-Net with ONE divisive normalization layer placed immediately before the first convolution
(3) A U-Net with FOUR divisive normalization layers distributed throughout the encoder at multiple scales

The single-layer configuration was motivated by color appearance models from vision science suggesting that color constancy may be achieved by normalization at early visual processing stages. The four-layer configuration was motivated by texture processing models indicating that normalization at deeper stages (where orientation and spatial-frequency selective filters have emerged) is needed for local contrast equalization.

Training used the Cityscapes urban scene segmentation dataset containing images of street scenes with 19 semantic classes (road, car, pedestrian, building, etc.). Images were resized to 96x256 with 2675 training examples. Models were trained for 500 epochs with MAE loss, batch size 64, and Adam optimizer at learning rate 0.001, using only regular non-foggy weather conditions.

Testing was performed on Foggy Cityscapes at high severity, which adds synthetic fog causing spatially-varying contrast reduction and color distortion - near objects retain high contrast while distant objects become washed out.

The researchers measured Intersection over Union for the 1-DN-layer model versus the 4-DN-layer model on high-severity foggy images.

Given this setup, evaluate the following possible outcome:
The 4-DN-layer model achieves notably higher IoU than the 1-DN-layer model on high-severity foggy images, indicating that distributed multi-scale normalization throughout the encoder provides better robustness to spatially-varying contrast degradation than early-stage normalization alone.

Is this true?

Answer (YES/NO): YES